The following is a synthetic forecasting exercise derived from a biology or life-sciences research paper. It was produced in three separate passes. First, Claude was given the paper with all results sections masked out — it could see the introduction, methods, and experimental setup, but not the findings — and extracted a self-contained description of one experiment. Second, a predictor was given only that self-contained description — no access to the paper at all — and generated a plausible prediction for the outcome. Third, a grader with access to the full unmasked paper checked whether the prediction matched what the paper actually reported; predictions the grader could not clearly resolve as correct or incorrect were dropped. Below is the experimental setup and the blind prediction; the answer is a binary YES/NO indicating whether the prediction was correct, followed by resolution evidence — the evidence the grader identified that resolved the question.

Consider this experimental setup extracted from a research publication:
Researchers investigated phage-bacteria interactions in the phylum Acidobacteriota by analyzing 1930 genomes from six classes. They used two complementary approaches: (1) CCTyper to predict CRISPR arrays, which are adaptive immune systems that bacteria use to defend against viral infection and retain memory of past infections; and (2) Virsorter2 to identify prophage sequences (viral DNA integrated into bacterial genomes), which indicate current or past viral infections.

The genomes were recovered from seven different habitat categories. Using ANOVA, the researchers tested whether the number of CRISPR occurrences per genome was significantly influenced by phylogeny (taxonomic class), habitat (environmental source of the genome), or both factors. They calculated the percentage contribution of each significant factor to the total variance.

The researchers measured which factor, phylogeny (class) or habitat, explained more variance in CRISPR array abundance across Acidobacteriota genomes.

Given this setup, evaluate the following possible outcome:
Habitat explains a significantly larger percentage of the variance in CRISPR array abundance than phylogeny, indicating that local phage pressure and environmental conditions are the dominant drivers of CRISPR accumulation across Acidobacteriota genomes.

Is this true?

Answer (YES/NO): NO